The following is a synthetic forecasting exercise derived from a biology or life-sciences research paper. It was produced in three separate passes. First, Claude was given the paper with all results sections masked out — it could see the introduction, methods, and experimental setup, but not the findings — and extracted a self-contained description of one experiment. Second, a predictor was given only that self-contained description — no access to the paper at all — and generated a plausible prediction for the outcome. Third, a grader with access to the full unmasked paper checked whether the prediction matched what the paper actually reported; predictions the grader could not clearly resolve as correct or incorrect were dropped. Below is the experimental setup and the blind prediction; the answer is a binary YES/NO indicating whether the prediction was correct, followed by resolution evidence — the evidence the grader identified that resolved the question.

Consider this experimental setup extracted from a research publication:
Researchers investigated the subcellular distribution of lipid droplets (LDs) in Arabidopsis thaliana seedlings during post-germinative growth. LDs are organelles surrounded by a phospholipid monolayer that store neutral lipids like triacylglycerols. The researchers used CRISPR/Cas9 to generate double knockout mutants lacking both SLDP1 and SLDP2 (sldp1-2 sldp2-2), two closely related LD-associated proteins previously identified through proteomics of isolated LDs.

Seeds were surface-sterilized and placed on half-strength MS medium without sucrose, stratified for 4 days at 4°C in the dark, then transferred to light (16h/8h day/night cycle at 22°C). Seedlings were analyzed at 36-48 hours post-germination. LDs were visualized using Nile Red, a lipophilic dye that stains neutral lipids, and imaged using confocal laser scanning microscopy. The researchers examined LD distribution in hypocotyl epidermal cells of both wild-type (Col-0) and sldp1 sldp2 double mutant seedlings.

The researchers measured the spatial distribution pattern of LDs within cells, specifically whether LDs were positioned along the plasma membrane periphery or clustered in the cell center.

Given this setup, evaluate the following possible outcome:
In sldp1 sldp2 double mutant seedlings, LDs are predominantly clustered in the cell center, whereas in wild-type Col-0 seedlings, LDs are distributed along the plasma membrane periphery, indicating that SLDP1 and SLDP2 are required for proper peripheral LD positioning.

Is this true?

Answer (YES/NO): YES